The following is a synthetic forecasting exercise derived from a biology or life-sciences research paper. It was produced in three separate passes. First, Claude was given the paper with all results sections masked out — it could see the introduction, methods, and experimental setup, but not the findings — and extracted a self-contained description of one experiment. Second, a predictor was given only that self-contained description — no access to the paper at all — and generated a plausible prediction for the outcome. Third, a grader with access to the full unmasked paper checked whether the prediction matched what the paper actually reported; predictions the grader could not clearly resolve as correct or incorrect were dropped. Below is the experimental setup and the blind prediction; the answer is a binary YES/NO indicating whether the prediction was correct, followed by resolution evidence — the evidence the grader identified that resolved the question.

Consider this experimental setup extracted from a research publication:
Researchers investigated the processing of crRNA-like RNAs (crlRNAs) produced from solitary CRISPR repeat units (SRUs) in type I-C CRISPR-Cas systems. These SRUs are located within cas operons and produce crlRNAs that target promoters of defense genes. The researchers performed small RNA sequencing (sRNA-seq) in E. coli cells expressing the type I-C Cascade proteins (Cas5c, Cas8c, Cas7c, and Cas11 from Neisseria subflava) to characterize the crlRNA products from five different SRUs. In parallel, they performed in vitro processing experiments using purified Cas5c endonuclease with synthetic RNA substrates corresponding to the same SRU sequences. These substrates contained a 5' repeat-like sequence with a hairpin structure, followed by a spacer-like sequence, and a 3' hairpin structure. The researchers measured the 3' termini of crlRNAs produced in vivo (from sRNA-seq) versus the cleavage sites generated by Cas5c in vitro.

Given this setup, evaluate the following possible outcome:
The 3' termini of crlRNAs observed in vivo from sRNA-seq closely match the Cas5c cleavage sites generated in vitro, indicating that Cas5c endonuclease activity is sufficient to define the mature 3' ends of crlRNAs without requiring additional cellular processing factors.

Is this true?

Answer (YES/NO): NO